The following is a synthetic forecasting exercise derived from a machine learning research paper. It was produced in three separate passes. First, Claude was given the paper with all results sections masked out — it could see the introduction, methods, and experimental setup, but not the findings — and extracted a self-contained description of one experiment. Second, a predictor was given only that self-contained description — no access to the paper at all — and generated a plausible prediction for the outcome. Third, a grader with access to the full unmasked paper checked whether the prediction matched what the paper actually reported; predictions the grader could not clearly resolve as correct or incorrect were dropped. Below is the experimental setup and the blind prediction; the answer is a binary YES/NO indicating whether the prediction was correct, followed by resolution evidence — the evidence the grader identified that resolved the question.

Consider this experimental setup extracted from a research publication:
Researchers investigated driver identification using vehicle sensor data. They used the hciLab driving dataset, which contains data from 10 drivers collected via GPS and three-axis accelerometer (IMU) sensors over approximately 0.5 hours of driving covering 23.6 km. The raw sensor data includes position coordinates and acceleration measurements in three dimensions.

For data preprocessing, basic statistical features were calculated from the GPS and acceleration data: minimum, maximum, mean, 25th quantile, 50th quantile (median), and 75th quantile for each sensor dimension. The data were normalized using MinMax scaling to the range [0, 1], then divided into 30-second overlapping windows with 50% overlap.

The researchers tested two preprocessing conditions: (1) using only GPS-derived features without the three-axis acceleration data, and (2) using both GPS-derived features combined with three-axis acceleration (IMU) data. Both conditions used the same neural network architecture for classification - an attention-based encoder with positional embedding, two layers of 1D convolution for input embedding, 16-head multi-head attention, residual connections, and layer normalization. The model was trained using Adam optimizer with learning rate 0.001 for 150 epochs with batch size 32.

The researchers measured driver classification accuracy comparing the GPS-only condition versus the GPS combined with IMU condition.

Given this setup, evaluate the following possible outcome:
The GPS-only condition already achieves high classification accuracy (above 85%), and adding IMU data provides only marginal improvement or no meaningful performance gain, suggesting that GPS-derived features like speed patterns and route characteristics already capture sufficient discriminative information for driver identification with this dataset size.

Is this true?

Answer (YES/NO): NO